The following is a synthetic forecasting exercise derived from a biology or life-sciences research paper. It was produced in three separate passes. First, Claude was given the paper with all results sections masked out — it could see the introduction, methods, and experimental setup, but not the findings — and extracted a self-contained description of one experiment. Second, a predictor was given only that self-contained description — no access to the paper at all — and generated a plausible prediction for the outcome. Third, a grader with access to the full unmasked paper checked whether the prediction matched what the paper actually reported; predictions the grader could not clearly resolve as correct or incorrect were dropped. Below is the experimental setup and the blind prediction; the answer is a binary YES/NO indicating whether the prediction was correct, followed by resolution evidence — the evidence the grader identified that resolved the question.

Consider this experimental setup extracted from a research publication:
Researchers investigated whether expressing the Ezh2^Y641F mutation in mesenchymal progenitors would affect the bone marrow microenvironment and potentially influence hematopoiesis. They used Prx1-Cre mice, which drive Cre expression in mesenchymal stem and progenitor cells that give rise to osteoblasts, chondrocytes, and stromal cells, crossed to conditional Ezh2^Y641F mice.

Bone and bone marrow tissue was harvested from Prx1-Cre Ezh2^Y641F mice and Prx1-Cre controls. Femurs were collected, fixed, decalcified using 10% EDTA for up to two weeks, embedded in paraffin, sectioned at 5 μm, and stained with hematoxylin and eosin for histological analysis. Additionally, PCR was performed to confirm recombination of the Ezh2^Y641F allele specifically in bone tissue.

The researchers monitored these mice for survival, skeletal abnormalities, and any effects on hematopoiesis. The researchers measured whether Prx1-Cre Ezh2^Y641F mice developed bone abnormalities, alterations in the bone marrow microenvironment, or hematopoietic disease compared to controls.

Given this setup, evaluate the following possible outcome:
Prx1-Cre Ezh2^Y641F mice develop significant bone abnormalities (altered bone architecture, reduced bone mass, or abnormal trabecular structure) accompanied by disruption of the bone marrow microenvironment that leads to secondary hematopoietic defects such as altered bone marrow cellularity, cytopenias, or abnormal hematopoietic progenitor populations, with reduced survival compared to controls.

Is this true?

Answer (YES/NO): NO